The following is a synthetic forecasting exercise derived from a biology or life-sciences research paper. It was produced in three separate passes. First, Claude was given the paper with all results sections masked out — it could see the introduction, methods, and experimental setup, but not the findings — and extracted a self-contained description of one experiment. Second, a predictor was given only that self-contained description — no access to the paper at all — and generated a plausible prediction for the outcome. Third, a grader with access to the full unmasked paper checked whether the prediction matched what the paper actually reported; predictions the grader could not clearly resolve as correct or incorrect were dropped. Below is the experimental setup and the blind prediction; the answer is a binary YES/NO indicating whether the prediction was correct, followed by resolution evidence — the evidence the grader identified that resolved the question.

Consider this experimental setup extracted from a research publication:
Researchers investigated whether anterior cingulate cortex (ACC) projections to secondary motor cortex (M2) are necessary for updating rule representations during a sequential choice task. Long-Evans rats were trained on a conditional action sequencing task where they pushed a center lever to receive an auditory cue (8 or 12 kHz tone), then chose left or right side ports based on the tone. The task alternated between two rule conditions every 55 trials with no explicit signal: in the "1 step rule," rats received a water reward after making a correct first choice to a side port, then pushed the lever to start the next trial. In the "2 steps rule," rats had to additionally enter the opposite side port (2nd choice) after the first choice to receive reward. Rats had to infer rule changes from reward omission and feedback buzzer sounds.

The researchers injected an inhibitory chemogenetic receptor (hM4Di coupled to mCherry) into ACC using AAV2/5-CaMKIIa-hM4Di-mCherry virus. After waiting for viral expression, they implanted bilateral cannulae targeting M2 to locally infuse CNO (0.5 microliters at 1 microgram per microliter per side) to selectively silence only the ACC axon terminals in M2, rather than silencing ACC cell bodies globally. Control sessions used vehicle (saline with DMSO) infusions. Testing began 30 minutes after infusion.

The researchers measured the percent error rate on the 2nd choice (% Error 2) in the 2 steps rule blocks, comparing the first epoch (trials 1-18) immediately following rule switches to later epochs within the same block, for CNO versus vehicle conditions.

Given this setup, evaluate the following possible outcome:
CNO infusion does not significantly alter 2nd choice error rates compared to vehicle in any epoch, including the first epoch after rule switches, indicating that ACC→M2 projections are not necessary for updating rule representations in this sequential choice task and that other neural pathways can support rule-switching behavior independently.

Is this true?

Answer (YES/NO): NO